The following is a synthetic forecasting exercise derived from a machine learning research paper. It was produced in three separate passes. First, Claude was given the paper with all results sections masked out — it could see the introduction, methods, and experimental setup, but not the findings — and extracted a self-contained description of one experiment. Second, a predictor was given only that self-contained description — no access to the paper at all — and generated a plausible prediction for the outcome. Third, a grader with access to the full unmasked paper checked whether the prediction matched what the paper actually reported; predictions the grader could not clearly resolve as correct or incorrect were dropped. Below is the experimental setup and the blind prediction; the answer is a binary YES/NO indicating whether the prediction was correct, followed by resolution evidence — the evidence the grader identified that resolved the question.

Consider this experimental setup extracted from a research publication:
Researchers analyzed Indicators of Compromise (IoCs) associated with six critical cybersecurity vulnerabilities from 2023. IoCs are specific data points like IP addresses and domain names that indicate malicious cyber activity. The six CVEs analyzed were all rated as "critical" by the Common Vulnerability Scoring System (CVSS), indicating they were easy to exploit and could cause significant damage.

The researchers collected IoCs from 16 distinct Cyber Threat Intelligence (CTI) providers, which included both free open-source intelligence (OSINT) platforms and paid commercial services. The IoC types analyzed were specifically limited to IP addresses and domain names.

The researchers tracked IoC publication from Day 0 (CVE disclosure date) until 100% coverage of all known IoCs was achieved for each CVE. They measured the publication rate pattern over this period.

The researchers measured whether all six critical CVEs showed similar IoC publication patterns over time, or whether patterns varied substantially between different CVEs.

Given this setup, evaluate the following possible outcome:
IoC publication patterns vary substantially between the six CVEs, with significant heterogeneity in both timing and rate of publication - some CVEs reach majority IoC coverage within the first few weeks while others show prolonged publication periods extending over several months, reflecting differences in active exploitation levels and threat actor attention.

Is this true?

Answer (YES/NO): NO